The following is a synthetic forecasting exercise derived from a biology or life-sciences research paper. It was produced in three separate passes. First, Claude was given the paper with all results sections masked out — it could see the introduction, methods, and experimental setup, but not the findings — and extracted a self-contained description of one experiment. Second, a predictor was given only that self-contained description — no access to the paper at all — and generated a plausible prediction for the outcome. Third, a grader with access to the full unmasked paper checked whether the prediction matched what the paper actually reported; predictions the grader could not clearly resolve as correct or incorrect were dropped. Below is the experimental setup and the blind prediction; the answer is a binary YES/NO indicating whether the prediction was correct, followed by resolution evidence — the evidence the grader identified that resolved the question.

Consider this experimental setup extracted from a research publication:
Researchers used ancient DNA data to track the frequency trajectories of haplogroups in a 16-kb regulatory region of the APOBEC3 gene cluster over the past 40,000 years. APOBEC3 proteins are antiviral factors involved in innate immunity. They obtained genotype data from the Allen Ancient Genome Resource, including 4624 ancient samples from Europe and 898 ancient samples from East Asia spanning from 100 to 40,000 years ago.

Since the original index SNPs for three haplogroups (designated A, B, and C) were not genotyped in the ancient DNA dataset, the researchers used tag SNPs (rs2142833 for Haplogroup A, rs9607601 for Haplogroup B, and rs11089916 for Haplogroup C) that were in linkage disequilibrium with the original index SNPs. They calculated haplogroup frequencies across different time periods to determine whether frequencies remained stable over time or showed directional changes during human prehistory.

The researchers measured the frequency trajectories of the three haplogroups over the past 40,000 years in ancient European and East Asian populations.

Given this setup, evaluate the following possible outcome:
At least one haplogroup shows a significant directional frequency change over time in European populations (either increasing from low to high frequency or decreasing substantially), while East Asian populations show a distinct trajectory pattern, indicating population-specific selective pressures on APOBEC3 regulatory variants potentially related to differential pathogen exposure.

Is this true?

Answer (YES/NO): NO